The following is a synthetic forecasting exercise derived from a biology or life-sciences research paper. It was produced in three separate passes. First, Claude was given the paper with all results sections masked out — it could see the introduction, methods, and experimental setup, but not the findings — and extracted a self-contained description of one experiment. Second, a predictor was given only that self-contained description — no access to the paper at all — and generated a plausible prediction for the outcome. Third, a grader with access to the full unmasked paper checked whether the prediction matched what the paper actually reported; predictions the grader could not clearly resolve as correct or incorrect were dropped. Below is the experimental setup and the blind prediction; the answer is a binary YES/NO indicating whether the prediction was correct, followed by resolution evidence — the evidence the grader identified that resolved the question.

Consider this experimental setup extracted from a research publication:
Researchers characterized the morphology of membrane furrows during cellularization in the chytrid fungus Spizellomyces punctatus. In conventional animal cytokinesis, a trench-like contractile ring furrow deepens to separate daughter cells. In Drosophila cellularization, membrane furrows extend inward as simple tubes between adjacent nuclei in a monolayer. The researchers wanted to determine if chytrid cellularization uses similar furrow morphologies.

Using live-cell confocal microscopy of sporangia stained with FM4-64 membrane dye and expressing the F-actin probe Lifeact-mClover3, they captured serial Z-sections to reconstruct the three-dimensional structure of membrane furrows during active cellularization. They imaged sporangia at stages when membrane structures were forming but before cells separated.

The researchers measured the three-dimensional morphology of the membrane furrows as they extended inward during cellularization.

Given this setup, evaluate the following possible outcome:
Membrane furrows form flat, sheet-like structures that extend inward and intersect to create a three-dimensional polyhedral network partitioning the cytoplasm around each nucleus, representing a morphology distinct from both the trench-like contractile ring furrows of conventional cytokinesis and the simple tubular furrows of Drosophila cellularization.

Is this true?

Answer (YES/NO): NO